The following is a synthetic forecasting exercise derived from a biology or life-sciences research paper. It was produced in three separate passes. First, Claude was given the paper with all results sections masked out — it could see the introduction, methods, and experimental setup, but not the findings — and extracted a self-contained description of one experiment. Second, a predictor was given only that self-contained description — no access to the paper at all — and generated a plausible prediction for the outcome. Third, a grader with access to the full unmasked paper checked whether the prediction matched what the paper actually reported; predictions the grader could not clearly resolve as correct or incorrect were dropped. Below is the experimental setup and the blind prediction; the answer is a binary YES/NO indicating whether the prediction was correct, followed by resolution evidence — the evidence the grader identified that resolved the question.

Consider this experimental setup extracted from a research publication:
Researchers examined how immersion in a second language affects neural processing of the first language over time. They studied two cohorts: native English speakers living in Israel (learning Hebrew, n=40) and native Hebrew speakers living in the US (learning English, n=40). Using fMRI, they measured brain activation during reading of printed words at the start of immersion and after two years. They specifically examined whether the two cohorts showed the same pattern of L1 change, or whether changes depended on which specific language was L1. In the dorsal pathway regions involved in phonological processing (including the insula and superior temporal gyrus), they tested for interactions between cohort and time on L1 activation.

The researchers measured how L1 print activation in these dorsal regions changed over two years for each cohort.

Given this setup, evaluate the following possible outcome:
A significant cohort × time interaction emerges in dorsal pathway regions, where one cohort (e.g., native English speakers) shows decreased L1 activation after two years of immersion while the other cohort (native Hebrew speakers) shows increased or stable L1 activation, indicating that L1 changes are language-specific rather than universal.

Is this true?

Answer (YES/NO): YES